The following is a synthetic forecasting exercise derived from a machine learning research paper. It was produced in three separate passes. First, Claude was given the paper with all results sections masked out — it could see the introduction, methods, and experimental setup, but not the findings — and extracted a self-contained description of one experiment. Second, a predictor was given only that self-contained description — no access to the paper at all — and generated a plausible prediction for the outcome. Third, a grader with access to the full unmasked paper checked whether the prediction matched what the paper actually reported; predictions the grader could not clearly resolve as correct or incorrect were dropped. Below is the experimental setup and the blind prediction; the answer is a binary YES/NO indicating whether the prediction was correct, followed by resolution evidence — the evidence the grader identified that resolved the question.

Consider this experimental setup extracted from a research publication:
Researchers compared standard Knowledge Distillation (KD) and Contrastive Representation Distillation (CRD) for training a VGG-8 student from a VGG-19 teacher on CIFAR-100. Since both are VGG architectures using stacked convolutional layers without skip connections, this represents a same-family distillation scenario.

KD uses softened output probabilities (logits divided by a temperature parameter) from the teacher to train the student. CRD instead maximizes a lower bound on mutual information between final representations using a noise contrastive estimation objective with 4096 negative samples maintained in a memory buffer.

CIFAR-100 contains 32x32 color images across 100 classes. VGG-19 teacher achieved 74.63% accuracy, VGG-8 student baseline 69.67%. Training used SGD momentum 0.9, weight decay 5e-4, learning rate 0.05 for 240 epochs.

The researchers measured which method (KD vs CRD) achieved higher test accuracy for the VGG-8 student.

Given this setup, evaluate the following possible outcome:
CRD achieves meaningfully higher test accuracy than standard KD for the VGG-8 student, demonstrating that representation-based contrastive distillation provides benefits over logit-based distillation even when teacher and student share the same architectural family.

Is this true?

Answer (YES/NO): YES